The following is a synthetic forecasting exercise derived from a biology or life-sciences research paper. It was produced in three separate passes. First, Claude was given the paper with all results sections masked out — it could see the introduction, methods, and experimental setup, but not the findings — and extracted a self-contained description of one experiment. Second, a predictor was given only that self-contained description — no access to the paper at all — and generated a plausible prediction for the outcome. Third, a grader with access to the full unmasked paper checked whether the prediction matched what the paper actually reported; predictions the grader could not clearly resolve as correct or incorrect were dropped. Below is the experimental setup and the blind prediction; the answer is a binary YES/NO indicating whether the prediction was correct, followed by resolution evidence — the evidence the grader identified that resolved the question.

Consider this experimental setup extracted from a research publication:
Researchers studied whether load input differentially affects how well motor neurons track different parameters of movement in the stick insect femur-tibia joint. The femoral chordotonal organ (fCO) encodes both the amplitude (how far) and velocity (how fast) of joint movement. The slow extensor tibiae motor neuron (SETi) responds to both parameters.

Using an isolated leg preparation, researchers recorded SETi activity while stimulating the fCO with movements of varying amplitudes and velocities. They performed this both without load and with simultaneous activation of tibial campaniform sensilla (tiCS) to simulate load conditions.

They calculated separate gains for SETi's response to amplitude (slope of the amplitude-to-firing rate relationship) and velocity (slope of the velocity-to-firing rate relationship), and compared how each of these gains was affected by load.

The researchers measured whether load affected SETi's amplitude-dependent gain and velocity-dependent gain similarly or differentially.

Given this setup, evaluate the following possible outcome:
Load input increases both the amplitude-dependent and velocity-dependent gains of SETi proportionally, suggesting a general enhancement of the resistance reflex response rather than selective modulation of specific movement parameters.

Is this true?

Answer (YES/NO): NO